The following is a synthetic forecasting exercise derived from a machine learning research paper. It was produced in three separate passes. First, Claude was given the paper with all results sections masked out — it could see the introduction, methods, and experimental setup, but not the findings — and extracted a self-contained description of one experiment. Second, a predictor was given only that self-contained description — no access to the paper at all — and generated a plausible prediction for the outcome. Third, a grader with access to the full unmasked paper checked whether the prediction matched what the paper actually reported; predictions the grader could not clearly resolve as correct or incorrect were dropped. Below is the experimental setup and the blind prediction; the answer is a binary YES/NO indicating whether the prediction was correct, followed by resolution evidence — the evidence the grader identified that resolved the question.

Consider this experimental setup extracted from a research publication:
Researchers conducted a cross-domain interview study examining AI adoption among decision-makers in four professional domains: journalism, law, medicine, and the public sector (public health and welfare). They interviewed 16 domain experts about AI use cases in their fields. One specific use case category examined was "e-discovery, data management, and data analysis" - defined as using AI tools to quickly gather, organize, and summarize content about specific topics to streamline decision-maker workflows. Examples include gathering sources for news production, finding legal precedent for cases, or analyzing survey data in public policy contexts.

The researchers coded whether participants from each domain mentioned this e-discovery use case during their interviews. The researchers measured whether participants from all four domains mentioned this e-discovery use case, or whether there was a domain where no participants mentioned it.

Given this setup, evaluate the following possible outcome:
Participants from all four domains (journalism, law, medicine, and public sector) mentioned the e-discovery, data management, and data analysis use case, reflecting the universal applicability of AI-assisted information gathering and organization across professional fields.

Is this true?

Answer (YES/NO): NO